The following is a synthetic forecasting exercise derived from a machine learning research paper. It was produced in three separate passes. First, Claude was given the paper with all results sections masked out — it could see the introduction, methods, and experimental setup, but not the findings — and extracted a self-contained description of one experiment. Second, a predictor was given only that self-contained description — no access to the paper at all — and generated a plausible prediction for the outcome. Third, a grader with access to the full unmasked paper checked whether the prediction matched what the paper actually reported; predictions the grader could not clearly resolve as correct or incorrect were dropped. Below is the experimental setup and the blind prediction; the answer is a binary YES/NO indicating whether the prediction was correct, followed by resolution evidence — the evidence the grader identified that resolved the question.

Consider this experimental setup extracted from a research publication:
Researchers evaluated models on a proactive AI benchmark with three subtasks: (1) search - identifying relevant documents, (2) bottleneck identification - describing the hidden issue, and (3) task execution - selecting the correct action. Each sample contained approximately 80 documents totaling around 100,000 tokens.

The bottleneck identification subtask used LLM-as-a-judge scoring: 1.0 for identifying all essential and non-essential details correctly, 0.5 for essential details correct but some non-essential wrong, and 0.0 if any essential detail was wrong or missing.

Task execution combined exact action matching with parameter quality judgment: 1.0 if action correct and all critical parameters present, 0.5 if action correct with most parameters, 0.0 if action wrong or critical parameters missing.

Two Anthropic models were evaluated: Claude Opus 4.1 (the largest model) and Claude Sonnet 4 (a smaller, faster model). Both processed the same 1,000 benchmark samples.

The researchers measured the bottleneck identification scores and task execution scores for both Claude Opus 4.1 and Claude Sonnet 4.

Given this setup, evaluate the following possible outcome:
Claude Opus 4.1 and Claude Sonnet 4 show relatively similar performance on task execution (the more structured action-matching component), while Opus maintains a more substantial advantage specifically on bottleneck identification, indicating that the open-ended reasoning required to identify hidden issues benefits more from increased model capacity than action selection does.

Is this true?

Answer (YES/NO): NO